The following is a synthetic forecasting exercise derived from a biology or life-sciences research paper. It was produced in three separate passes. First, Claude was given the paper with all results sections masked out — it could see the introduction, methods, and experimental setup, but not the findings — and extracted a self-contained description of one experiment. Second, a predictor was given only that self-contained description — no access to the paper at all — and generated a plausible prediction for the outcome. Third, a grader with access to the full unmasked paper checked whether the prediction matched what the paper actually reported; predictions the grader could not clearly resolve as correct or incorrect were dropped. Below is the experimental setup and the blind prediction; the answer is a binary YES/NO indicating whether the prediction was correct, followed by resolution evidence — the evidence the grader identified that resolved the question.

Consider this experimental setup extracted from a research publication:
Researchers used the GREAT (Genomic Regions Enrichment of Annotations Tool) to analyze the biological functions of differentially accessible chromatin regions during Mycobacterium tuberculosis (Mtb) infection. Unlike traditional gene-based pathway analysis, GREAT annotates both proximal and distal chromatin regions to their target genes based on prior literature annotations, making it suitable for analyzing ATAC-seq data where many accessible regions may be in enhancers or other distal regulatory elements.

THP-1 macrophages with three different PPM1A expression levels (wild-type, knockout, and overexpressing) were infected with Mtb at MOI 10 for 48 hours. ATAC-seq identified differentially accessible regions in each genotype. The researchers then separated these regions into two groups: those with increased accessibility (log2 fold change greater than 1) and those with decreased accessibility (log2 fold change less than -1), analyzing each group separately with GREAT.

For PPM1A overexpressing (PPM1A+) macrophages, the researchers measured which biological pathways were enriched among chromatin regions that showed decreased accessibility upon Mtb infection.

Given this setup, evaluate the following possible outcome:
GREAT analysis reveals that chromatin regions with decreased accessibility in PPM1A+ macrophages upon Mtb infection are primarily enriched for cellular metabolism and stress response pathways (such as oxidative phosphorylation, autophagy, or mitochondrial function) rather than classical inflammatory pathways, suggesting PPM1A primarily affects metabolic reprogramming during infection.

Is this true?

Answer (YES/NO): NO